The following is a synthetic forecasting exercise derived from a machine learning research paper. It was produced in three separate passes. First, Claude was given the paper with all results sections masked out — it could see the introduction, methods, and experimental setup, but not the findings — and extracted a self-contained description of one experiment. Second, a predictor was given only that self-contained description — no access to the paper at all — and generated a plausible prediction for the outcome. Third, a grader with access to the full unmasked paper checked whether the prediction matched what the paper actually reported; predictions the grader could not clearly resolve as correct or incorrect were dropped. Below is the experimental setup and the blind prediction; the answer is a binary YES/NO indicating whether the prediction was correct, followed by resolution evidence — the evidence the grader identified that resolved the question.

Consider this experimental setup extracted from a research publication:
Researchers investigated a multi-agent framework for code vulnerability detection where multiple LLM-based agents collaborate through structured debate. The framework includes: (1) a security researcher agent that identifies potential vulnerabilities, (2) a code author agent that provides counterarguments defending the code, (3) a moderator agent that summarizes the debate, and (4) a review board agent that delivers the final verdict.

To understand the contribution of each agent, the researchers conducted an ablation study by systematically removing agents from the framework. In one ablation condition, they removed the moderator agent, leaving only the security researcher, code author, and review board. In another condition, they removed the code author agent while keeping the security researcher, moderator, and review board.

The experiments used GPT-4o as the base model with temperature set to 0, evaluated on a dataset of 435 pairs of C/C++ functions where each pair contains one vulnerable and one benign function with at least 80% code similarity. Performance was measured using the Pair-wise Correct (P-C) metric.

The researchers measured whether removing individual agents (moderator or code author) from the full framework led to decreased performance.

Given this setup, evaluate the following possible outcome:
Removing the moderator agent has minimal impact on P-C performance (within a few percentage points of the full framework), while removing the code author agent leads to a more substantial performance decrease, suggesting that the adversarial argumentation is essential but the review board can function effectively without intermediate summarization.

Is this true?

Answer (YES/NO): NO